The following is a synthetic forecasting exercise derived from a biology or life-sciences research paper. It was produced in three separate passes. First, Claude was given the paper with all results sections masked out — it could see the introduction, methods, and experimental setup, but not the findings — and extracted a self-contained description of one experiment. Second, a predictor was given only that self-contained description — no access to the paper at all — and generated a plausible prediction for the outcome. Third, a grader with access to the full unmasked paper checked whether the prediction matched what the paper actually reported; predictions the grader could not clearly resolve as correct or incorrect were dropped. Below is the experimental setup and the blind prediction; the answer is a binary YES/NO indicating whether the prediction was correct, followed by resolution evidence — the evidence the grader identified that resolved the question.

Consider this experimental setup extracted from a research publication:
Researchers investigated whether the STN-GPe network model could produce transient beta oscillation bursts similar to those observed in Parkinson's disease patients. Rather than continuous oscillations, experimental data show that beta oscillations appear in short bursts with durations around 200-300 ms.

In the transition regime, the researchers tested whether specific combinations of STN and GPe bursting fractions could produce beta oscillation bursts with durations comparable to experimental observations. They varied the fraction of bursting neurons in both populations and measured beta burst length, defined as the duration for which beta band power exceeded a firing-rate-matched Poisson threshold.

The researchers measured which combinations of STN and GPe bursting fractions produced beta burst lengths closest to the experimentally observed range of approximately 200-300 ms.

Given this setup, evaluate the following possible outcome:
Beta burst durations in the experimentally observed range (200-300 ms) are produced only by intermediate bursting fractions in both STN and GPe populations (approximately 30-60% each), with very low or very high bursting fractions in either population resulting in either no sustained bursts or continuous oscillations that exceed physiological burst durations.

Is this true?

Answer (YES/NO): NO